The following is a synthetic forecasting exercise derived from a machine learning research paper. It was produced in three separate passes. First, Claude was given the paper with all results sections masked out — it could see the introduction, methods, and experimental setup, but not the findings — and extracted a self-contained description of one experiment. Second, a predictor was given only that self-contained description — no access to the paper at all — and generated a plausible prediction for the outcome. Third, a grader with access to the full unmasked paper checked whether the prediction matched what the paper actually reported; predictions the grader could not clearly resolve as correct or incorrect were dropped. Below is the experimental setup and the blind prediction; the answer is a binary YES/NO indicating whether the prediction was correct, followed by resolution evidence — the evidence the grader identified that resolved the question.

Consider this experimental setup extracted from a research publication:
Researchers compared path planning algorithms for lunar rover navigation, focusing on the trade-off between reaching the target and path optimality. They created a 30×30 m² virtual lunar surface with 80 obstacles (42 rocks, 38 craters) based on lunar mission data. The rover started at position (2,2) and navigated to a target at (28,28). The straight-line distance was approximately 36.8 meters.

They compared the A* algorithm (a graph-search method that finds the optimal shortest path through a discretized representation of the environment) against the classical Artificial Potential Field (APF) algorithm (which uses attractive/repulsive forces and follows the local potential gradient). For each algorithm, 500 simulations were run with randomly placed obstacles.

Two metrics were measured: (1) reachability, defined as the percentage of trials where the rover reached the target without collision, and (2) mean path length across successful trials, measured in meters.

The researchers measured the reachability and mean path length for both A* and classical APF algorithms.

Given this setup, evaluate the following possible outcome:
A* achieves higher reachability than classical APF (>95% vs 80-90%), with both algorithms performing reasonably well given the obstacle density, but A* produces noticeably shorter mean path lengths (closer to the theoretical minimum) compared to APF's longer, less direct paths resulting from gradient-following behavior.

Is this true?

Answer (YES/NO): NO